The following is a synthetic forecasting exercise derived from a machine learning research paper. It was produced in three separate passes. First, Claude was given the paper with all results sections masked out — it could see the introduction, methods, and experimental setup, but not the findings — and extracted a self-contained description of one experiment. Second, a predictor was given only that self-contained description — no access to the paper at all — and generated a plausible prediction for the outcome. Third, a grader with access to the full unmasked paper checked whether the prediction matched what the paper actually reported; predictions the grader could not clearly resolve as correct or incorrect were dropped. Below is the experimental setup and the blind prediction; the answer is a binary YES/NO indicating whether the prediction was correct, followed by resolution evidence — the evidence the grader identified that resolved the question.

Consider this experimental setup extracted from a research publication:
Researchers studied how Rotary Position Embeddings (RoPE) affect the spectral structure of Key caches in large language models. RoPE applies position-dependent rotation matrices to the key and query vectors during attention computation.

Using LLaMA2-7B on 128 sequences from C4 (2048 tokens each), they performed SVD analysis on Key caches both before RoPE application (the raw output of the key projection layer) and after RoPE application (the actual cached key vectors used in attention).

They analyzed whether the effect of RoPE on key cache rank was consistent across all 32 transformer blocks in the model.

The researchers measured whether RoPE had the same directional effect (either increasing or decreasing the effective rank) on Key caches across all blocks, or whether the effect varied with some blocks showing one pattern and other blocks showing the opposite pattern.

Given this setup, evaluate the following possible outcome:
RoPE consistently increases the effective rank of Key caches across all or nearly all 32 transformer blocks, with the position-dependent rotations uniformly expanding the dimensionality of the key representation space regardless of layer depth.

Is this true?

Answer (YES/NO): NO